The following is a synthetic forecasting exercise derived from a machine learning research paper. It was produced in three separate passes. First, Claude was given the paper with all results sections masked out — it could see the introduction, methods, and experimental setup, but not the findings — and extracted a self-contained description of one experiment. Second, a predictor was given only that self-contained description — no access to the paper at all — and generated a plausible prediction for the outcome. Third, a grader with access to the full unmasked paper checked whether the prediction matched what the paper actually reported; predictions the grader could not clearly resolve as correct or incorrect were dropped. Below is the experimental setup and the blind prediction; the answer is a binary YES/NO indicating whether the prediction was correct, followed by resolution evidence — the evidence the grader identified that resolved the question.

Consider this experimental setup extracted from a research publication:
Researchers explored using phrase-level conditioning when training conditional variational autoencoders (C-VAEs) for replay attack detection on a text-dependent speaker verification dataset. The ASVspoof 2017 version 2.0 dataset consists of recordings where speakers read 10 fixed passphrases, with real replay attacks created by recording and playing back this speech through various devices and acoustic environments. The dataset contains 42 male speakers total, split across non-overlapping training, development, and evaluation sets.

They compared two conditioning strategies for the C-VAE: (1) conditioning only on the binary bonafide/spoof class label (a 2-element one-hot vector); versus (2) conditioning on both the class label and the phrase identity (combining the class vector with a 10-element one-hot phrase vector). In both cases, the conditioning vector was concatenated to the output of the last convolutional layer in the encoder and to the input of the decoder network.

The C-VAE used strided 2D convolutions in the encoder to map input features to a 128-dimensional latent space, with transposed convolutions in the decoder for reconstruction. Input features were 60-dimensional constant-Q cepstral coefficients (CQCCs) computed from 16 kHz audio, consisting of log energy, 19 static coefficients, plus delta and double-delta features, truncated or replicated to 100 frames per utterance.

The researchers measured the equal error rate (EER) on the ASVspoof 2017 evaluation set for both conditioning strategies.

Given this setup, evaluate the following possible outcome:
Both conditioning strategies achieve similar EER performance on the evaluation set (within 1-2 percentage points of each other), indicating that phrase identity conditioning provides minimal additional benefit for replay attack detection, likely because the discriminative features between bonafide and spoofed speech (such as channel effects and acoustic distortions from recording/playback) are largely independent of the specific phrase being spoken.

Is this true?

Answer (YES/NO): YES